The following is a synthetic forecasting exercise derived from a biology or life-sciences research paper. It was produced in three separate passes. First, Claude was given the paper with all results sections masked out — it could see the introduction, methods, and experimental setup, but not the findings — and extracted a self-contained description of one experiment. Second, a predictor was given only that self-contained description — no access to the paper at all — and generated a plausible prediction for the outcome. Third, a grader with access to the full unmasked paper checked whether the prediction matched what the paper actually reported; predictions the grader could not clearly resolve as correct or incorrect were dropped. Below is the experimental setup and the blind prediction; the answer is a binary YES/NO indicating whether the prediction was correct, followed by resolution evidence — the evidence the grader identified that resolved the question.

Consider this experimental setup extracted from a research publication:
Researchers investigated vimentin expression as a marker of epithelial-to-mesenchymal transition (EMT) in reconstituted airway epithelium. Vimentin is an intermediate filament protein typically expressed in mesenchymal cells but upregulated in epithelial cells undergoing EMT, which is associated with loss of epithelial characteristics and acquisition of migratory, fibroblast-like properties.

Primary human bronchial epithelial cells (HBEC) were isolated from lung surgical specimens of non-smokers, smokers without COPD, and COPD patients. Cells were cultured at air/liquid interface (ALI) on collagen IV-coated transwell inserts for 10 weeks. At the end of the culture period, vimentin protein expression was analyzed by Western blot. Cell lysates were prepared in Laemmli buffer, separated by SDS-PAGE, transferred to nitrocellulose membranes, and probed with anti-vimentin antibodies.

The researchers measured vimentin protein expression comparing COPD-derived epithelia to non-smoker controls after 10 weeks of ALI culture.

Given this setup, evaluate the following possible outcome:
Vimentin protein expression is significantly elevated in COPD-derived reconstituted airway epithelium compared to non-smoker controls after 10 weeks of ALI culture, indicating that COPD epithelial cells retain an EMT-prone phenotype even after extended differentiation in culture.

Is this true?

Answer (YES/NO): NO